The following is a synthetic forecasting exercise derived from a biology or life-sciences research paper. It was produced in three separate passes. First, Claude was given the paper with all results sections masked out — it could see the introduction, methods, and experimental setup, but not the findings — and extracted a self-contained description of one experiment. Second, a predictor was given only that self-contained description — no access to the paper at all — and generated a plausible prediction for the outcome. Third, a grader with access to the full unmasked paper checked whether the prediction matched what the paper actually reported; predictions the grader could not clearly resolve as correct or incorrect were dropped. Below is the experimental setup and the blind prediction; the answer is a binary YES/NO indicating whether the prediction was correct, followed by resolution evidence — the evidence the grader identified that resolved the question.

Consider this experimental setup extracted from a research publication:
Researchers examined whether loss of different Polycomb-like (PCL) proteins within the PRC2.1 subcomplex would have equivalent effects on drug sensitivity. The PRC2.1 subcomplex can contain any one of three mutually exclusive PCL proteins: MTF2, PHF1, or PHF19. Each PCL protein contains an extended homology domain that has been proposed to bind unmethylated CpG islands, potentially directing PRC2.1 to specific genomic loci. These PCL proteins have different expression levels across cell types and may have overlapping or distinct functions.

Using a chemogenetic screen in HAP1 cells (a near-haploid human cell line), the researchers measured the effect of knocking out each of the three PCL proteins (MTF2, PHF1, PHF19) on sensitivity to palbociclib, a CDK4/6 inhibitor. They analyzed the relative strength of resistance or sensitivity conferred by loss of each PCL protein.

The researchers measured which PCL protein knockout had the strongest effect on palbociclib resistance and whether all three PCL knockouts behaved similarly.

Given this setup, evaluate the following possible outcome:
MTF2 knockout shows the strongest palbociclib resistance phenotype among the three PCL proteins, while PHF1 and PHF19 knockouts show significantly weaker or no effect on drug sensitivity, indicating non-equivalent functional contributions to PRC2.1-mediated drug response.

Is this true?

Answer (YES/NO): YES